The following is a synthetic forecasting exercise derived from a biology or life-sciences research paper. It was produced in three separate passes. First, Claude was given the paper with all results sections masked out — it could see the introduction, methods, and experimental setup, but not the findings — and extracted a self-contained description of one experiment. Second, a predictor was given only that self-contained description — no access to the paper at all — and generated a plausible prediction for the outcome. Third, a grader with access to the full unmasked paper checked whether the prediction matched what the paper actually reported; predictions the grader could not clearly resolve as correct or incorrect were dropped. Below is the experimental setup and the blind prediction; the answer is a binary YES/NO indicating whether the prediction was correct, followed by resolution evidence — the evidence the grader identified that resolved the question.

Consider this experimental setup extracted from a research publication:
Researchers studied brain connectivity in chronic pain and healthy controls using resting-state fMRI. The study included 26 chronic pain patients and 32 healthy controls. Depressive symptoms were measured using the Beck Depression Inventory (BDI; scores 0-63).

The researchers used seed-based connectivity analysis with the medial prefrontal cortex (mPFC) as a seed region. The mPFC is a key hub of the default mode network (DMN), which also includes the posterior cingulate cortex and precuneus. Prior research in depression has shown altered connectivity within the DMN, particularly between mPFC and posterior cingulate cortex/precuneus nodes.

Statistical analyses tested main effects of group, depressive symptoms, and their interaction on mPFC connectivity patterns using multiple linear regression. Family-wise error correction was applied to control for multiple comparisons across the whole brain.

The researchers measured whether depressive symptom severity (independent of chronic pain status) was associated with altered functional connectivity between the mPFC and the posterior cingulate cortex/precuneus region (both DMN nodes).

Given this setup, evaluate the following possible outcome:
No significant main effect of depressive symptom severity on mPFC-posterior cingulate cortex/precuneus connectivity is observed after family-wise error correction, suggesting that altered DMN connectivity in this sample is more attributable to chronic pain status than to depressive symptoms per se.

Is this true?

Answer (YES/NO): YES